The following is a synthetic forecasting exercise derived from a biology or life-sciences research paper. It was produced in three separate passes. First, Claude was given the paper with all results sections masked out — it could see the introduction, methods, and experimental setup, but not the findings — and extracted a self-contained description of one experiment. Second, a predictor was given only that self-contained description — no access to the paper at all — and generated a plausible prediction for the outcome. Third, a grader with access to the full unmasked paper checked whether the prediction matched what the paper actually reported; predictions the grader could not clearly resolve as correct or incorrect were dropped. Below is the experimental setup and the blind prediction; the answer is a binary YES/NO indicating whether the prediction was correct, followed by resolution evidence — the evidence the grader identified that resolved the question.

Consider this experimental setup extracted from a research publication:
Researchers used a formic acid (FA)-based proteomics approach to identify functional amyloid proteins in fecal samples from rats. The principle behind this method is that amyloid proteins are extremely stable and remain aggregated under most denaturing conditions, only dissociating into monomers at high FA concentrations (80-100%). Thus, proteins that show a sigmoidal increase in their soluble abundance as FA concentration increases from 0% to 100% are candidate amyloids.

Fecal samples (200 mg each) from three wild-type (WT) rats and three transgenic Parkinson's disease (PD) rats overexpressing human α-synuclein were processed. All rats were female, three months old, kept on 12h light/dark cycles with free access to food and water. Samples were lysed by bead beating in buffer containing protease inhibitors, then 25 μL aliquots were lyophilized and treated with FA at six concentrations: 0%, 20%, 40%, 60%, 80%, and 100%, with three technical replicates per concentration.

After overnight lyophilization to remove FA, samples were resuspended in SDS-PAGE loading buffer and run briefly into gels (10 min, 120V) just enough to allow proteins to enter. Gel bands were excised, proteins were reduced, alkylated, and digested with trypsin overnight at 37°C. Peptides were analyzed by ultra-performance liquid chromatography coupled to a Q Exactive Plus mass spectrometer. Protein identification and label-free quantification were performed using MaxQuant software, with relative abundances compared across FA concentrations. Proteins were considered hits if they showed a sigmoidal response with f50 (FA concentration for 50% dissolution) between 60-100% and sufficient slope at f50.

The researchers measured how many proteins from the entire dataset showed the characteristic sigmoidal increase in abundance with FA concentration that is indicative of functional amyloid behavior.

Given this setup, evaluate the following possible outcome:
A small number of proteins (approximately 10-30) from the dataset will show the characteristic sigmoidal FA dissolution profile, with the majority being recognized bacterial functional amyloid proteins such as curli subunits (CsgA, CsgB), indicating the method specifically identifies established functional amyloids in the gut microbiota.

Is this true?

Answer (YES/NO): NO